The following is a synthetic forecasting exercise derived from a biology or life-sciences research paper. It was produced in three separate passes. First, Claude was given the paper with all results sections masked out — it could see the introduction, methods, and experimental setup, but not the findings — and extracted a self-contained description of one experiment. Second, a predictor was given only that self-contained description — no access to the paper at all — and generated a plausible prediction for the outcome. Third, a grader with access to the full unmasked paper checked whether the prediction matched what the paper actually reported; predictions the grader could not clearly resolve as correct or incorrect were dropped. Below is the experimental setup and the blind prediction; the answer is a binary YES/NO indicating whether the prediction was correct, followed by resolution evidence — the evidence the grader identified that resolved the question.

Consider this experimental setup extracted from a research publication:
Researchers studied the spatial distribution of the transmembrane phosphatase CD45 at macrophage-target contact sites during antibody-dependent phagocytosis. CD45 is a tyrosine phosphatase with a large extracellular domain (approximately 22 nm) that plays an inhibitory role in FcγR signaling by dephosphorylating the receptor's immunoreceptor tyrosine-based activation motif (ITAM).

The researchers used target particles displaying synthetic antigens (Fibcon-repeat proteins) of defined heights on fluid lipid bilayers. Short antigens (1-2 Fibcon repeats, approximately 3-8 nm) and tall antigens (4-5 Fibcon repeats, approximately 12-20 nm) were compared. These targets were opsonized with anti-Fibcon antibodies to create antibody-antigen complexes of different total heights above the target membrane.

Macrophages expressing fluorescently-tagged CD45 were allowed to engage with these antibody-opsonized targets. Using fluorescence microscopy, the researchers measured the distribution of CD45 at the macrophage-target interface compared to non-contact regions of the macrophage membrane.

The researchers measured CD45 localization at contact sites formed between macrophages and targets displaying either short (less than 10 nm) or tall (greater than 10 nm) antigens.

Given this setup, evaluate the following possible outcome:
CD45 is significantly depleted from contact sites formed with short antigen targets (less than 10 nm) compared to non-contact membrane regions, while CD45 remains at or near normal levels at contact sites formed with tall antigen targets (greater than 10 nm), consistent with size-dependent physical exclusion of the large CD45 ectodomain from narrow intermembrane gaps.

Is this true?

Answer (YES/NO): YES